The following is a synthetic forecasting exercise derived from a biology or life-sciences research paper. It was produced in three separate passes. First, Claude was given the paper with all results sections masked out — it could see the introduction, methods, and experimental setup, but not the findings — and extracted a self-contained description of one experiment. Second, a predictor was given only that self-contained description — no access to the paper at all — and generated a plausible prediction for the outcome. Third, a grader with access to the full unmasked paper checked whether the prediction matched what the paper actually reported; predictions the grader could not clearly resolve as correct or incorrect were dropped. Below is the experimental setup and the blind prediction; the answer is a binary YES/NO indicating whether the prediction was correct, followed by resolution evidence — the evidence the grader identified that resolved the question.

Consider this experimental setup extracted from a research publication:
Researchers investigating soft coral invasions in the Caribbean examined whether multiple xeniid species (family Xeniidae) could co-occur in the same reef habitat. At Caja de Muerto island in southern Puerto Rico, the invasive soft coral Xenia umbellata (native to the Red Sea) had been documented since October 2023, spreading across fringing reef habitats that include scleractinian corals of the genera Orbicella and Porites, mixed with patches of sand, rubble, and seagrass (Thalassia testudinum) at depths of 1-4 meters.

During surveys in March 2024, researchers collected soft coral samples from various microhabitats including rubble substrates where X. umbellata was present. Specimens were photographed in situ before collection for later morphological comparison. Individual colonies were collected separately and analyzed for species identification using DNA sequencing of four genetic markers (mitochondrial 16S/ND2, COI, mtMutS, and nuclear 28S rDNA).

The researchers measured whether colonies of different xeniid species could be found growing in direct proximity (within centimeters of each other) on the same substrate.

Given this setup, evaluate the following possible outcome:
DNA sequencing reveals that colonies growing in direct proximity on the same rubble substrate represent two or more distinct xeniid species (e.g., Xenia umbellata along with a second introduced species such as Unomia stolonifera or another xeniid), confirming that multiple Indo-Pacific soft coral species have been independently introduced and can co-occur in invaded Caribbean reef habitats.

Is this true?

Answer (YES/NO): YES